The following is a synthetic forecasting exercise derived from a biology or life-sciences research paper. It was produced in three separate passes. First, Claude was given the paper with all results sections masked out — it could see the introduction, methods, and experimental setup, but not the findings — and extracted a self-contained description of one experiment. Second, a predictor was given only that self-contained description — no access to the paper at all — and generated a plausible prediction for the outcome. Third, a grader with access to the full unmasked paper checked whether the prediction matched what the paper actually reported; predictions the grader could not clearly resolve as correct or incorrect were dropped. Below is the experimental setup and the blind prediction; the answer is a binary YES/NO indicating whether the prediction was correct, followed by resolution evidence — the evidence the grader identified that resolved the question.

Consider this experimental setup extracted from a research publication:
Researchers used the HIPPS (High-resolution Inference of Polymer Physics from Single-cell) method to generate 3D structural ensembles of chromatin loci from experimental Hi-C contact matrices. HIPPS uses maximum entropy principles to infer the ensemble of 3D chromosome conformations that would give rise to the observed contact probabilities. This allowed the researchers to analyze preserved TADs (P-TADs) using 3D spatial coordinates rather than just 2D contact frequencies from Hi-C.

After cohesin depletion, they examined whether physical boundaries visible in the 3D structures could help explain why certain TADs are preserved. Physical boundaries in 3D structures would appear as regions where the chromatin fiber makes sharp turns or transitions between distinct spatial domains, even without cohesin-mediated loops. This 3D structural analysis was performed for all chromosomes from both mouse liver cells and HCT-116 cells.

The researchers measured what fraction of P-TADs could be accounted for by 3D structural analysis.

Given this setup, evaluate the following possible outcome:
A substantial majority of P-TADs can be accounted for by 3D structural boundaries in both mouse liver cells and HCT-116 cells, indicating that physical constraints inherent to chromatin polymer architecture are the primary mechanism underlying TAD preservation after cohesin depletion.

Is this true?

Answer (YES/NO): NO